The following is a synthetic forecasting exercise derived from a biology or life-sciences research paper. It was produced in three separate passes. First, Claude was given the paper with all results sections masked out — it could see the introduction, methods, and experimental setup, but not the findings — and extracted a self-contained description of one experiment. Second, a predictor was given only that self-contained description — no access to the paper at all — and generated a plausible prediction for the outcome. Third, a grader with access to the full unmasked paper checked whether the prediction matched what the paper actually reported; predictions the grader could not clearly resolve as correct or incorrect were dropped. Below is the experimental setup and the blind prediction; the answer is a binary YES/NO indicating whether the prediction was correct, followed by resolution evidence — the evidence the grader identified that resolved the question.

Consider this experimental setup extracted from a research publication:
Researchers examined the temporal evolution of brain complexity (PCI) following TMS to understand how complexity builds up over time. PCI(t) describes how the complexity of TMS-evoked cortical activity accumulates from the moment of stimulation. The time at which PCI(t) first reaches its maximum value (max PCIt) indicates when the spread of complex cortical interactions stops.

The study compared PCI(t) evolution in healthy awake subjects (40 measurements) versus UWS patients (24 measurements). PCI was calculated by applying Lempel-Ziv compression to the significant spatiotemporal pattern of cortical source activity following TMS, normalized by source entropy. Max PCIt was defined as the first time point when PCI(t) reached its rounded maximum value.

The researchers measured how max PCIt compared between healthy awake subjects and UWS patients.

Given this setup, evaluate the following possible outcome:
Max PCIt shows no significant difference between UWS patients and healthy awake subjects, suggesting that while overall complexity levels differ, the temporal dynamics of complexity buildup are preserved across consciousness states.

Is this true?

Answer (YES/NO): NO